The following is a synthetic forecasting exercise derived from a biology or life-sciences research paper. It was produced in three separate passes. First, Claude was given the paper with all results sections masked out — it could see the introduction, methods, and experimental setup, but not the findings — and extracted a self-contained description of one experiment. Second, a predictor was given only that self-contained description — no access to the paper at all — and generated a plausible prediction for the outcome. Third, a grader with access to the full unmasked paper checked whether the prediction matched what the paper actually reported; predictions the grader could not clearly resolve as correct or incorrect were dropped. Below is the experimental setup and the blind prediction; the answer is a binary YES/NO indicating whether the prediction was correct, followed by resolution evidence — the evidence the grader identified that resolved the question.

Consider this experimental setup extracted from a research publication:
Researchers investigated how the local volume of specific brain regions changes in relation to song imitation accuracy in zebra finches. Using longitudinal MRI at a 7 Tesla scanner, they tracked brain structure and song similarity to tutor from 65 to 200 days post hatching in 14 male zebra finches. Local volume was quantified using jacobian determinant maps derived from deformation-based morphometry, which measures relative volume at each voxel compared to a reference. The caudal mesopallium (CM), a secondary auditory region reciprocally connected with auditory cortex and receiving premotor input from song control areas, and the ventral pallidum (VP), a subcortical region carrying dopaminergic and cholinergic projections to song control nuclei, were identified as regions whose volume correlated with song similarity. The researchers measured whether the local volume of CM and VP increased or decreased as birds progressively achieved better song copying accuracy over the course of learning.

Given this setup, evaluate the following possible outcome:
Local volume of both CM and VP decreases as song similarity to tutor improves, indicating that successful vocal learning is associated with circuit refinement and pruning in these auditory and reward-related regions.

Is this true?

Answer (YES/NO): YES